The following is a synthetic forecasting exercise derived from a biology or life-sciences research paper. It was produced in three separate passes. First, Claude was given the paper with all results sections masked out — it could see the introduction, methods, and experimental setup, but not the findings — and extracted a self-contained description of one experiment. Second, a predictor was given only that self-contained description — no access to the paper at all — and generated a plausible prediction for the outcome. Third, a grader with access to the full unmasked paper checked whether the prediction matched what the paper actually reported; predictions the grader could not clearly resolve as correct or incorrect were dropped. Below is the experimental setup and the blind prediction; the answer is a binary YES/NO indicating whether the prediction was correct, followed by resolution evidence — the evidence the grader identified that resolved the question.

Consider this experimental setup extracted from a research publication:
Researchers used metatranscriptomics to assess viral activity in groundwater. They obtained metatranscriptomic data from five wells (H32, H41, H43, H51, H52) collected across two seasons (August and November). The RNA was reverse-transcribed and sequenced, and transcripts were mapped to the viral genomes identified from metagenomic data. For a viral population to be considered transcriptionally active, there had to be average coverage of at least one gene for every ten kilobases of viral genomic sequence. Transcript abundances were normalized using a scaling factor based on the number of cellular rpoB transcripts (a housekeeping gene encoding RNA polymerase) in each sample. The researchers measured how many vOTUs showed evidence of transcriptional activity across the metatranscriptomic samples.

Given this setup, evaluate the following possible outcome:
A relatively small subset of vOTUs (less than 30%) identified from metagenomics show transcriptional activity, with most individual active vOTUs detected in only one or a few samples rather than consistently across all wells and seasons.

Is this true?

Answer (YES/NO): YES